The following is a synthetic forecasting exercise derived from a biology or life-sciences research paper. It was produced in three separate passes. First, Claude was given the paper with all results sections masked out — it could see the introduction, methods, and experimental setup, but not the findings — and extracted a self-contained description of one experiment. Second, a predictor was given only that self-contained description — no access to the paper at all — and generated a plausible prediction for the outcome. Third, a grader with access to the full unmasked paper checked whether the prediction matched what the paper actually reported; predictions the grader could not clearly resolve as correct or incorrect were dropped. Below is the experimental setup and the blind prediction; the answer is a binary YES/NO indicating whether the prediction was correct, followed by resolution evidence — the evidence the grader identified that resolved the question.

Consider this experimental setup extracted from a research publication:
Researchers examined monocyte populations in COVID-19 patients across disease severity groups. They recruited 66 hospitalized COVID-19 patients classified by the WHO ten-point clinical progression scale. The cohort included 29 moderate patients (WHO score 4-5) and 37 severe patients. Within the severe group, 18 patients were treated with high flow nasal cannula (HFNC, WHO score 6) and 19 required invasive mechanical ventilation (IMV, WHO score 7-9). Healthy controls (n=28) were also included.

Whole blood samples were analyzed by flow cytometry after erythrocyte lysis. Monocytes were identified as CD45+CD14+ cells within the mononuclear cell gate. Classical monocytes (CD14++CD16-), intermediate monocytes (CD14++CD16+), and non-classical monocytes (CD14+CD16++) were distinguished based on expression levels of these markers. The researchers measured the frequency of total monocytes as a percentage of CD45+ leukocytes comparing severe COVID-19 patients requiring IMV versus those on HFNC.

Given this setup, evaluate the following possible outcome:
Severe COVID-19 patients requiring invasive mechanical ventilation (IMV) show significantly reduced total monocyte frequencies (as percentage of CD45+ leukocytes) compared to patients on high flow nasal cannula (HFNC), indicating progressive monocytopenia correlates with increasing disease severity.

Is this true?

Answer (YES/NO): NO